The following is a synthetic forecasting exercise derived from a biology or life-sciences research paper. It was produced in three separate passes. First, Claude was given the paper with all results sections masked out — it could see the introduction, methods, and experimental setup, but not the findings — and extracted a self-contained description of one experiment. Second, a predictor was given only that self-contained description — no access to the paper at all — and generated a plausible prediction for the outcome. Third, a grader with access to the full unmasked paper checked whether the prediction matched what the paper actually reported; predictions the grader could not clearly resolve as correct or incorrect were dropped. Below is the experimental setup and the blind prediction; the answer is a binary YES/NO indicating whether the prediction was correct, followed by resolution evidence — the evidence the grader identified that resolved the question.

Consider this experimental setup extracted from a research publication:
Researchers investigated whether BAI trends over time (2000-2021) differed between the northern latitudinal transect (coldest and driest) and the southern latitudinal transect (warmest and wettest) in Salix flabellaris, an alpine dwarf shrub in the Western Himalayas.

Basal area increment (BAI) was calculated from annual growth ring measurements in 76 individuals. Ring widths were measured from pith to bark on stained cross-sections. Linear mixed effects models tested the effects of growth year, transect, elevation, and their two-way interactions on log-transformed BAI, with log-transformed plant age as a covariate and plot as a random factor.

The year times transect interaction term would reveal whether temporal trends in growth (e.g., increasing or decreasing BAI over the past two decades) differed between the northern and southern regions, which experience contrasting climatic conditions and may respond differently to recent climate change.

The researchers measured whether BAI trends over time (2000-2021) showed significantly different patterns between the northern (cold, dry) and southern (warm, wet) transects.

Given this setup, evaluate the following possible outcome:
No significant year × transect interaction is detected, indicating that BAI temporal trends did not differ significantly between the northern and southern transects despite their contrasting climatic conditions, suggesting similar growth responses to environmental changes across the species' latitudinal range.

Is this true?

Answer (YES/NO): YES